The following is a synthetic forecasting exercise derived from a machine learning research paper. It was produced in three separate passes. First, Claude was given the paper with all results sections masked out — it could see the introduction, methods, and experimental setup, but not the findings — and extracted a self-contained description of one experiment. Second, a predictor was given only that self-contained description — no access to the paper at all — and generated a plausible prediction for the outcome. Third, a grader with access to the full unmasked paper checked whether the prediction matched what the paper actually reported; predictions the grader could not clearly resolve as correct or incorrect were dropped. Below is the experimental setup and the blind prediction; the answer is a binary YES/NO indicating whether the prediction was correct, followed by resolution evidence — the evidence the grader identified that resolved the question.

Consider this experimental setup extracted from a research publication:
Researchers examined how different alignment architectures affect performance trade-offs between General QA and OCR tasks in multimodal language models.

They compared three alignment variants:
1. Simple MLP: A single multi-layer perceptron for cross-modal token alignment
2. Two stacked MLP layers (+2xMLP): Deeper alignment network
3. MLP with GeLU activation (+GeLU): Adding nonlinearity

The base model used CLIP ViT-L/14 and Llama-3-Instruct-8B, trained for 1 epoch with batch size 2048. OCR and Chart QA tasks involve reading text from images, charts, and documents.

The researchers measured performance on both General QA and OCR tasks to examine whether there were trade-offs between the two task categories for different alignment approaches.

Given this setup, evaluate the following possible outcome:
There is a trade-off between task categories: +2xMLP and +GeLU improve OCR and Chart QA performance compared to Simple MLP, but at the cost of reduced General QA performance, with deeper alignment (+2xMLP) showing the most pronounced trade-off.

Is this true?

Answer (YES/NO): NO